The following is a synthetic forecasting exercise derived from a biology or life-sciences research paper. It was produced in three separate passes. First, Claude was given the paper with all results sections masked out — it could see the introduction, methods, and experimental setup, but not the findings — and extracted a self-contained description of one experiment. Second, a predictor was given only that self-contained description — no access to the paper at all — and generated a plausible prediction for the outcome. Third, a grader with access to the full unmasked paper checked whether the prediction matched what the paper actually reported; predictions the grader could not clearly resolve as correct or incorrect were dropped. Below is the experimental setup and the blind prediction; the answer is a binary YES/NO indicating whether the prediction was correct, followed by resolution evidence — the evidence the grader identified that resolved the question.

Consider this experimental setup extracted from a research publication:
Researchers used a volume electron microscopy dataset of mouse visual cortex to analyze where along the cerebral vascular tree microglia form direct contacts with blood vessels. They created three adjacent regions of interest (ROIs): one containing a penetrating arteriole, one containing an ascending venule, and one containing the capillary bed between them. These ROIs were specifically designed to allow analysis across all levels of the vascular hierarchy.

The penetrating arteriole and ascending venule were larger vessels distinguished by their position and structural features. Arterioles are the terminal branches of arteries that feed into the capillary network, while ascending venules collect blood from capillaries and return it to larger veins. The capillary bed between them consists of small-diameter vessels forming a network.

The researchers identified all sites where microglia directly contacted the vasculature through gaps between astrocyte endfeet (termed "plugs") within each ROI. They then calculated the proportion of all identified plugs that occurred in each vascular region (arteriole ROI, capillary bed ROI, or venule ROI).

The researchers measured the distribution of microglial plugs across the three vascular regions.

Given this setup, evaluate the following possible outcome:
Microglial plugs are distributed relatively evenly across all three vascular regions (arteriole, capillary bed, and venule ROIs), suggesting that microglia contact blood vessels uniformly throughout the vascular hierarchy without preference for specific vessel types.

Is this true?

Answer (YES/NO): NO